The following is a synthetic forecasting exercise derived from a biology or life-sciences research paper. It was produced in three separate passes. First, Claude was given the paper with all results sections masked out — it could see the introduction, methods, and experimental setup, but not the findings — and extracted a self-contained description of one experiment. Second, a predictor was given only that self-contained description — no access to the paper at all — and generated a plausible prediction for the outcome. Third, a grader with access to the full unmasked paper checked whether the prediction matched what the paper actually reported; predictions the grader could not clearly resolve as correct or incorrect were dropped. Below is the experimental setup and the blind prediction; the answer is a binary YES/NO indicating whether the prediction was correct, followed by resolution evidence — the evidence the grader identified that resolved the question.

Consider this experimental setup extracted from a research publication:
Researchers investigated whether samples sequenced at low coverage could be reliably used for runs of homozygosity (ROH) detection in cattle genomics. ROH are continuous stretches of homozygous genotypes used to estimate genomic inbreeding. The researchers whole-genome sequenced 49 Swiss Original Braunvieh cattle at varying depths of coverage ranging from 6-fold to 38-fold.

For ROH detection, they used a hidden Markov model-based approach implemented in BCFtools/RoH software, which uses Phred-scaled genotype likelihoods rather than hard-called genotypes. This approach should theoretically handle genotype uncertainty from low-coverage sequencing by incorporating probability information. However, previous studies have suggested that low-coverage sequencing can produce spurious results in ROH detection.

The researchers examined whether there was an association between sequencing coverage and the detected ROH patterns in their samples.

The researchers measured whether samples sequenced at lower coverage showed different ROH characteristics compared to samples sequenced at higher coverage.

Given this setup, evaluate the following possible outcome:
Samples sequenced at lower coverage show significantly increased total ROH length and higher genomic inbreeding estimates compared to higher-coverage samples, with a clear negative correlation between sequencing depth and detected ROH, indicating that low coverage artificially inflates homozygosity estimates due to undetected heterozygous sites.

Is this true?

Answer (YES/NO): YES